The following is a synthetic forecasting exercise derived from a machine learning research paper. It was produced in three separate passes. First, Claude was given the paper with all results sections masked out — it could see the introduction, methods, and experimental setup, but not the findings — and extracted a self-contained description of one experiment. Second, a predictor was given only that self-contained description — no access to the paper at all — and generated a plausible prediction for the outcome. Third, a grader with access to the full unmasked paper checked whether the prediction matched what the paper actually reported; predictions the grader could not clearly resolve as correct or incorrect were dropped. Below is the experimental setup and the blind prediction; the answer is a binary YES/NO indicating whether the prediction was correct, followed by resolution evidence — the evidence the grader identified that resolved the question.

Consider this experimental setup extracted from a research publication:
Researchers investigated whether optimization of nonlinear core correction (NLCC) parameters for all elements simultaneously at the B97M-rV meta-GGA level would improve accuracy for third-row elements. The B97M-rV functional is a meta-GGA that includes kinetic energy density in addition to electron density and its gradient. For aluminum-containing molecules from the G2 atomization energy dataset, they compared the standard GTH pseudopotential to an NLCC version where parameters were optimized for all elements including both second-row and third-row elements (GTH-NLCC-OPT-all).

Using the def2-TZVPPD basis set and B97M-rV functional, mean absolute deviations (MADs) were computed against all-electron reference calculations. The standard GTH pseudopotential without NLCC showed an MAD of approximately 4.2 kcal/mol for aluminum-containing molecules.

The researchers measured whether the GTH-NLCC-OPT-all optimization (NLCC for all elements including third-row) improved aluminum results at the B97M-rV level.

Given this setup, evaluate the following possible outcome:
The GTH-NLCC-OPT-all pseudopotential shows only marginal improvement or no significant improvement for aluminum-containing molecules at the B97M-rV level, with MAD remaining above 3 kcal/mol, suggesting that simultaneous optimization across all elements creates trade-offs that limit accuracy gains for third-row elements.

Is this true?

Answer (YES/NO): NO